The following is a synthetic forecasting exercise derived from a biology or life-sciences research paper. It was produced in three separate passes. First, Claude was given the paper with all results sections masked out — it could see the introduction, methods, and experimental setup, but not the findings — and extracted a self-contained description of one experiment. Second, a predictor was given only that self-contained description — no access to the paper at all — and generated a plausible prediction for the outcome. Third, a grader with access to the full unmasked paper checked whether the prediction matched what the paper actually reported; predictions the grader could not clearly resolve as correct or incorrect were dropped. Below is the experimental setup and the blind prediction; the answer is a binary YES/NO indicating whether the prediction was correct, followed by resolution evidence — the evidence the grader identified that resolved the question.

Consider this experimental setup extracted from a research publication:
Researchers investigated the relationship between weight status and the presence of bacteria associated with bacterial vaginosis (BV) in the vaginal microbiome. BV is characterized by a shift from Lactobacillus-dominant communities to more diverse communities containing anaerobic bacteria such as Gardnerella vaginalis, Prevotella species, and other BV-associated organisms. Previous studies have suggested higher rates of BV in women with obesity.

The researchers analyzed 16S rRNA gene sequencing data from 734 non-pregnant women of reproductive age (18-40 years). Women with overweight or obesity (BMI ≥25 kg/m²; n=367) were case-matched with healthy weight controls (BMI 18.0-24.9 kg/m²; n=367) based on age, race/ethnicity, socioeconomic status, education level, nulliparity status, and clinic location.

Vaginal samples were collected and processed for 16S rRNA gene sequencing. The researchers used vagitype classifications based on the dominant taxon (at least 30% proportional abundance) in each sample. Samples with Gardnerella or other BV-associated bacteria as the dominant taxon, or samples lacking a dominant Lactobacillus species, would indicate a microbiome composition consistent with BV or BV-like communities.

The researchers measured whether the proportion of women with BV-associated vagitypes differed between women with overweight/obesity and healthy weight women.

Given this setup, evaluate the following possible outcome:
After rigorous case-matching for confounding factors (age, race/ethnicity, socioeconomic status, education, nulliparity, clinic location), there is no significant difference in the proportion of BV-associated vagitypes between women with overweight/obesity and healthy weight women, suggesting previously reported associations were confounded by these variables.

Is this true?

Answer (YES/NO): NO